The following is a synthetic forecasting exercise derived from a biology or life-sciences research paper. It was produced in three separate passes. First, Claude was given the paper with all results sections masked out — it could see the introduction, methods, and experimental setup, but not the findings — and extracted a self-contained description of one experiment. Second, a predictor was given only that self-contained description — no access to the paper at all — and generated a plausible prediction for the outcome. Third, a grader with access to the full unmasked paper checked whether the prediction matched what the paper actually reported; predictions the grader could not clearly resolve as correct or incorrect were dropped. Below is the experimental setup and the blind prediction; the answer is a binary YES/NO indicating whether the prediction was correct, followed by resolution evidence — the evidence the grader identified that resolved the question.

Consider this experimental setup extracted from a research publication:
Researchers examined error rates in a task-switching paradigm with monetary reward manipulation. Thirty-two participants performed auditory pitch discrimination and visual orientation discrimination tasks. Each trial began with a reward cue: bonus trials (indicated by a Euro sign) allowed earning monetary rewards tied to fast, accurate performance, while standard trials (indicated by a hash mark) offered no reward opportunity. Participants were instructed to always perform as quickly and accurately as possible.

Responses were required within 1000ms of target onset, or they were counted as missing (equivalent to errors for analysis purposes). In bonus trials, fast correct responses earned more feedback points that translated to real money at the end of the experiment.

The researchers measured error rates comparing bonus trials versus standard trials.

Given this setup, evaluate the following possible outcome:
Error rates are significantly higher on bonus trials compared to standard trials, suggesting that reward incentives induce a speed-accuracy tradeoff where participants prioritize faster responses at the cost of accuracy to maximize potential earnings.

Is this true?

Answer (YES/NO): NO